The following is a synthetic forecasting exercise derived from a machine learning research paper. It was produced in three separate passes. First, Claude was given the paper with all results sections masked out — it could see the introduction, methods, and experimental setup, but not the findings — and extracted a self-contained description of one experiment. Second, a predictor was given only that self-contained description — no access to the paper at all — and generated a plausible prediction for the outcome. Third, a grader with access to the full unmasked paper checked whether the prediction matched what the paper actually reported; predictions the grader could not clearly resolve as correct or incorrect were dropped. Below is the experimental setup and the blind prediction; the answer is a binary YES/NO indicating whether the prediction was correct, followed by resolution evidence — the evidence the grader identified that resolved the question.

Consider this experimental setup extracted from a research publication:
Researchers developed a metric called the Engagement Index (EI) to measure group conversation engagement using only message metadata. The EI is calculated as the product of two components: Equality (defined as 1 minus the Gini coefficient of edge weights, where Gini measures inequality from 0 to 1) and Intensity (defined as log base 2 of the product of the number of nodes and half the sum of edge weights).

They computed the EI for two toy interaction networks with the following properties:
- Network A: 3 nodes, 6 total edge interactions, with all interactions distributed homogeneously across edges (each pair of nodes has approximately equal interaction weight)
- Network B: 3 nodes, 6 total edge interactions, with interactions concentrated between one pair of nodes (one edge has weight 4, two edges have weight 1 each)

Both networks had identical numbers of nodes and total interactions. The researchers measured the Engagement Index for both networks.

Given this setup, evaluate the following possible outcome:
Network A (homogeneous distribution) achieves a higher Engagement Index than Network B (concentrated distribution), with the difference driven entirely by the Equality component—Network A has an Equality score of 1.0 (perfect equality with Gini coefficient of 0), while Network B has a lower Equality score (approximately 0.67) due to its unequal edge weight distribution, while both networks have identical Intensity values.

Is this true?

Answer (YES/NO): NO